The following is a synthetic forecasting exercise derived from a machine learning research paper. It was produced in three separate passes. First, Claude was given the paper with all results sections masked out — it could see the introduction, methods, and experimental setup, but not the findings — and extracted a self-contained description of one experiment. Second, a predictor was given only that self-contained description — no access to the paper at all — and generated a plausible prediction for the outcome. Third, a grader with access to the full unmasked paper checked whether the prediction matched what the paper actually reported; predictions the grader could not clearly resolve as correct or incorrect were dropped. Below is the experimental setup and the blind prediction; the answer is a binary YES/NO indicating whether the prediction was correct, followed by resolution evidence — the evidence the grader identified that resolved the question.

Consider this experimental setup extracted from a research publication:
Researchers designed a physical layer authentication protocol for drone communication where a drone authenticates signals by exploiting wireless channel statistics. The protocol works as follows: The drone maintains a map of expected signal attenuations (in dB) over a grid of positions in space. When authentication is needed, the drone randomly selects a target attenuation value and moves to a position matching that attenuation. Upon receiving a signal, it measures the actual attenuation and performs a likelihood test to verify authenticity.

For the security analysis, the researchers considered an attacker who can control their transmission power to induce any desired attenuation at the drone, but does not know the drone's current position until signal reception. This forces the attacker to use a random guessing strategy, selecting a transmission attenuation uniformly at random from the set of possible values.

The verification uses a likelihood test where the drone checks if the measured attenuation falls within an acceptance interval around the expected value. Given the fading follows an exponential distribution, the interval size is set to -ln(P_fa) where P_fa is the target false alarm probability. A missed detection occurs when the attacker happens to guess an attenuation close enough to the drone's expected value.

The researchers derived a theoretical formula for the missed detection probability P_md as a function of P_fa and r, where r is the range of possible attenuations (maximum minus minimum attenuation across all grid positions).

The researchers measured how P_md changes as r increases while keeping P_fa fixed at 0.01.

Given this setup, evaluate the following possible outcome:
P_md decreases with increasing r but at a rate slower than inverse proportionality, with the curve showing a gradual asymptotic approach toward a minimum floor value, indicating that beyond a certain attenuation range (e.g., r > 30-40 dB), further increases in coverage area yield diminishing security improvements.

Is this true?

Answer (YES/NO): NO